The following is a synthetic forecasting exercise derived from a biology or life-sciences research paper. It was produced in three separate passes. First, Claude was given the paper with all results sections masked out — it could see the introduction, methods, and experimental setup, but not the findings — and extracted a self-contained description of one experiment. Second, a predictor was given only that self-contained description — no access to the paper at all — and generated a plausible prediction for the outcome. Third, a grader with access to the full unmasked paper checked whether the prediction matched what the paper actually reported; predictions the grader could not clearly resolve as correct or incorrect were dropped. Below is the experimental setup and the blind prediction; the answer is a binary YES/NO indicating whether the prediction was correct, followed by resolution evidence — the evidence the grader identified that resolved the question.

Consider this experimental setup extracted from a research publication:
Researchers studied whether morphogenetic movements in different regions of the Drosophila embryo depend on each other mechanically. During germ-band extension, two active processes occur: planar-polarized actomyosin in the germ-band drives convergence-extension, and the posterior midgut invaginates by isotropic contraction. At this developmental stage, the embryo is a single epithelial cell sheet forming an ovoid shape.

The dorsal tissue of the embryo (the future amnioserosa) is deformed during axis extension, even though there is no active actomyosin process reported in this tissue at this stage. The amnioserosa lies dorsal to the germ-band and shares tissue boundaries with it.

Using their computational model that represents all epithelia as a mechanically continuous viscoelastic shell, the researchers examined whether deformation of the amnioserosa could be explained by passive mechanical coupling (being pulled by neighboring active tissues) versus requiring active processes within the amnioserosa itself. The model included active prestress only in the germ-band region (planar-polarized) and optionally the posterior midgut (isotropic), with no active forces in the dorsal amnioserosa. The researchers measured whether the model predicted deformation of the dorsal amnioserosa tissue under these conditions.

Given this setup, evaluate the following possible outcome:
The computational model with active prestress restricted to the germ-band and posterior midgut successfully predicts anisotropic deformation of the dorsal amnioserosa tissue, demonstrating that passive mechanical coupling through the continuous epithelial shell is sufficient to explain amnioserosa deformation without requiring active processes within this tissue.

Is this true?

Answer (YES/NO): YES